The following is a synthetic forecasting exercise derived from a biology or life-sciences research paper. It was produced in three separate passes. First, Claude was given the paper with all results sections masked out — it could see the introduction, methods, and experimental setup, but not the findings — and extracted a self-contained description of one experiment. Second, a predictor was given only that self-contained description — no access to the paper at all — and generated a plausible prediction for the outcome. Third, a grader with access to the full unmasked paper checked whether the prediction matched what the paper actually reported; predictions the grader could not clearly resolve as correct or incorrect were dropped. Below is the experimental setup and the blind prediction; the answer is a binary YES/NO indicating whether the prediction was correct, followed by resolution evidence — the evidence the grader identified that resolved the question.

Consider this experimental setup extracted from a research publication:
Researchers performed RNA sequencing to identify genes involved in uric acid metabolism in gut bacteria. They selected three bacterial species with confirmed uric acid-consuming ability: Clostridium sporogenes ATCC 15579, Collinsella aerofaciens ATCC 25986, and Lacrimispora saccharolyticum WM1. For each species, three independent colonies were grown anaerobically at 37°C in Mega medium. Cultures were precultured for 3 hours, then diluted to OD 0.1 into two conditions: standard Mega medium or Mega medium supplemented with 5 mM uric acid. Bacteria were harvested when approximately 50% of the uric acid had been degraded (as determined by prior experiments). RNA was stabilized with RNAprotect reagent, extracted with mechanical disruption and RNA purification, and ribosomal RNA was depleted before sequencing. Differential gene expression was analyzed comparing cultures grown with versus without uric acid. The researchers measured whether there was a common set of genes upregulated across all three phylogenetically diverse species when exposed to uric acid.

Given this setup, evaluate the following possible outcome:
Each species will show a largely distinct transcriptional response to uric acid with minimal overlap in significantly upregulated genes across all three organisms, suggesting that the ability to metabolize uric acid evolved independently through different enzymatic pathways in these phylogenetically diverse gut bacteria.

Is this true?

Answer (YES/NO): NO